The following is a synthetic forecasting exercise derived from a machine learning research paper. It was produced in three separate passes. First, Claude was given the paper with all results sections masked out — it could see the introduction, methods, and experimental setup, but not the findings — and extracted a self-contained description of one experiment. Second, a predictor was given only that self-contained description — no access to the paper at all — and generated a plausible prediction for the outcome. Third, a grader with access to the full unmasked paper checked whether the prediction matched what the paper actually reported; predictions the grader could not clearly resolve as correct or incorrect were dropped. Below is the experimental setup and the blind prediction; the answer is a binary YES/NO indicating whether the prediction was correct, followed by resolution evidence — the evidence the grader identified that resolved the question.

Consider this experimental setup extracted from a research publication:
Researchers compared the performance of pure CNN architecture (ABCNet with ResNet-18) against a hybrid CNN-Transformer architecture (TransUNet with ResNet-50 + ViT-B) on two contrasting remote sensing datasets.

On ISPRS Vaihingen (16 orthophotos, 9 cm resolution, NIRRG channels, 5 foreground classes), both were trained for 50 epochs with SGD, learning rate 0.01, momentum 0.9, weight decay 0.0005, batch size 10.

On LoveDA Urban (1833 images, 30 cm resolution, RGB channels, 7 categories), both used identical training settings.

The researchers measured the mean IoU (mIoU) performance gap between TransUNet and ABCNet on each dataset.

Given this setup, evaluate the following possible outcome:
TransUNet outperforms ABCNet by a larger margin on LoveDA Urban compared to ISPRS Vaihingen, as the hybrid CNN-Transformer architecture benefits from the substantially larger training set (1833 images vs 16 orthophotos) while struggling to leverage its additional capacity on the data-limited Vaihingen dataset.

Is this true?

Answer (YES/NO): YES